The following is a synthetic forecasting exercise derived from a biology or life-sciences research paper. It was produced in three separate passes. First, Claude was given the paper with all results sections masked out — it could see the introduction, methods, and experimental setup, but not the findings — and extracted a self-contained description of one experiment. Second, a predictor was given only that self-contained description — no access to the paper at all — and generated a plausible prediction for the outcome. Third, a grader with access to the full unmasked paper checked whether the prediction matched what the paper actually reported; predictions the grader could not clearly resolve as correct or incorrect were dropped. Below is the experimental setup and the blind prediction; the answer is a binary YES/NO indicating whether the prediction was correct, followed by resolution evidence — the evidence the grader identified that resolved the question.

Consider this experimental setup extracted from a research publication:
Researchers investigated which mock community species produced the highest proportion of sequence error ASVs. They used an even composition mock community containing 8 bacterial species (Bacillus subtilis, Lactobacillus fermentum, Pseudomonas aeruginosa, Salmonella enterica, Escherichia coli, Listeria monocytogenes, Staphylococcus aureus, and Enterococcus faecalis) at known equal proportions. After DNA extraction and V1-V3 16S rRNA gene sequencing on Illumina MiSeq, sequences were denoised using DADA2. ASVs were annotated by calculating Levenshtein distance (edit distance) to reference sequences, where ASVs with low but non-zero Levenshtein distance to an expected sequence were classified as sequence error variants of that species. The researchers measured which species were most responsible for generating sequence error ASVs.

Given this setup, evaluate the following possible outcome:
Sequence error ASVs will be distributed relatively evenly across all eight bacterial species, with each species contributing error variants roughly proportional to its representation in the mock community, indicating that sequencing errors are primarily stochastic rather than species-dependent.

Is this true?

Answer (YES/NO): NO